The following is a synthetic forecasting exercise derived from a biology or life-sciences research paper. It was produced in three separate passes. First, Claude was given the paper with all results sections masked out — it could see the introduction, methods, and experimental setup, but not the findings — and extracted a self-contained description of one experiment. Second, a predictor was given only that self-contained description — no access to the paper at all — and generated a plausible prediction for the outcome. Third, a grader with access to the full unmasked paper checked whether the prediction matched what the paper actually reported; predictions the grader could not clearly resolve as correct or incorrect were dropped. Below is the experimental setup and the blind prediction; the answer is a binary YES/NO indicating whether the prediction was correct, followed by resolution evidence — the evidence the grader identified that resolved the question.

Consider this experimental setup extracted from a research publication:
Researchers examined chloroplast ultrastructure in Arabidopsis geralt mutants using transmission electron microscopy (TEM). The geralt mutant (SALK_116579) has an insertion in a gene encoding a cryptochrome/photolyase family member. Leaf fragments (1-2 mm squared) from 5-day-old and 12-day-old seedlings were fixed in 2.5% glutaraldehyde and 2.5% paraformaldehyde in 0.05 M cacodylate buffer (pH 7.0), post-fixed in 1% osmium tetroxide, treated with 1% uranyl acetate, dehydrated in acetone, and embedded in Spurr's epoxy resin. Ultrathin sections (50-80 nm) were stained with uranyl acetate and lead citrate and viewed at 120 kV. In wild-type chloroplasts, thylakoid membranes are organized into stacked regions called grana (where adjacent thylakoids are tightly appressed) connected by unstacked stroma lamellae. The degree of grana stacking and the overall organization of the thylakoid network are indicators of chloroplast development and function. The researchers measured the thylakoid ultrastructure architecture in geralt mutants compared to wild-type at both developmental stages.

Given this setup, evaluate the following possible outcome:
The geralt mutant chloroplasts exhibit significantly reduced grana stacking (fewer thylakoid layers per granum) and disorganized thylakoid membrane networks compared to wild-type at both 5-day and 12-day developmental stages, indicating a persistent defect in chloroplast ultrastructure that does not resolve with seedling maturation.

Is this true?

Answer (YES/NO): NO